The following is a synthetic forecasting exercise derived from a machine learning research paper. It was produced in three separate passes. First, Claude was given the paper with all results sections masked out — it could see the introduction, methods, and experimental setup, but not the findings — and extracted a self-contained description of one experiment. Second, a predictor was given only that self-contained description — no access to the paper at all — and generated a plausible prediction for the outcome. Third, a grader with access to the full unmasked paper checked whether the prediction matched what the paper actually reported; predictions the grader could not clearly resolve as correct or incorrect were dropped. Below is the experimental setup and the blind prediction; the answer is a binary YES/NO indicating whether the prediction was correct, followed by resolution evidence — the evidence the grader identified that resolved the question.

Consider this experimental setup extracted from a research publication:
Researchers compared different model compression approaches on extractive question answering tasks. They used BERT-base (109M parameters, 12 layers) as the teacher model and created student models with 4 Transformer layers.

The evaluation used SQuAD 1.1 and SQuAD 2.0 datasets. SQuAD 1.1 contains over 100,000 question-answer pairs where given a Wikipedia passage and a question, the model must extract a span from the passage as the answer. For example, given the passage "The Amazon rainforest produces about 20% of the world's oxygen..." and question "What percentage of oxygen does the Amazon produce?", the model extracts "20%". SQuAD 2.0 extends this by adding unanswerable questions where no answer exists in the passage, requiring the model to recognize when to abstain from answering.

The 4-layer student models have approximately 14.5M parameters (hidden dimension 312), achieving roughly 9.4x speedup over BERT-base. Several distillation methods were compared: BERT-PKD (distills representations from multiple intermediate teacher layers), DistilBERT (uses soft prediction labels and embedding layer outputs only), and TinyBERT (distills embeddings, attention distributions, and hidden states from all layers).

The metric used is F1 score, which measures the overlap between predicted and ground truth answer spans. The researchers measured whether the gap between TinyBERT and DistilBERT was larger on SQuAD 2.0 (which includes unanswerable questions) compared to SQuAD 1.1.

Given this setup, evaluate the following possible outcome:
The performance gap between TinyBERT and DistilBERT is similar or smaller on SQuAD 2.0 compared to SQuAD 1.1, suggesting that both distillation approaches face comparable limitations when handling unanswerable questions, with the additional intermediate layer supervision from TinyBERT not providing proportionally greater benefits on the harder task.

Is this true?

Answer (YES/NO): NO